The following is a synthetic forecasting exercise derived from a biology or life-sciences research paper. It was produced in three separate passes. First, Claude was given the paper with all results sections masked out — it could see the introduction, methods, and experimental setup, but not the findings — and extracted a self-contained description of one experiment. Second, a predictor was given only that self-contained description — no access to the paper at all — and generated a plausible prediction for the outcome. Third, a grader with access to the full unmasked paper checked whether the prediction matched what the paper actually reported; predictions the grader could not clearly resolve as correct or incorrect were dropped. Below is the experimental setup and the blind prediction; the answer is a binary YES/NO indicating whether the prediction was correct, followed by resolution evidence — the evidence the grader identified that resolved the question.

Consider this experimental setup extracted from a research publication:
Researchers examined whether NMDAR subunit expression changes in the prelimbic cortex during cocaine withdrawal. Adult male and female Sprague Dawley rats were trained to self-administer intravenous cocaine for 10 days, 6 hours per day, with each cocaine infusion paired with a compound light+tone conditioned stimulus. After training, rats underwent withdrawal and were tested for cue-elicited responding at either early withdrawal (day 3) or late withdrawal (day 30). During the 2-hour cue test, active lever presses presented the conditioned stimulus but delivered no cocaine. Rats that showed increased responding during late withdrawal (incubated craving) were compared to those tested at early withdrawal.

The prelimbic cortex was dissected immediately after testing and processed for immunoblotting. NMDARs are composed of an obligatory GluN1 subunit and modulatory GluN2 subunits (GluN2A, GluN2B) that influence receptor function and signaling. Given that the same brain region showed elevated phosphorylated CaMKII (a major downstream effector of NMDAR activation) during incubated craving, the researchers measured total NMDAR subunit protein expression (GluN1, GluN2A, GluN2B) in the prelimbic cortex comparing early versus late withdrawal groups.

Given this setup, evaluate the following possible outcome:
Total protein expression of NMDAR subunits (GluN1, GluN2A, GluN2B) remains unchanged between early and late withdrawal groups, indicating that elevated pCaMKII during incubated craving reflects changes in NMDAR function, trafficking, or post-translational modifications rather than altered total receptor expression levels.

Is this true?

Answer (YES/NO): YES